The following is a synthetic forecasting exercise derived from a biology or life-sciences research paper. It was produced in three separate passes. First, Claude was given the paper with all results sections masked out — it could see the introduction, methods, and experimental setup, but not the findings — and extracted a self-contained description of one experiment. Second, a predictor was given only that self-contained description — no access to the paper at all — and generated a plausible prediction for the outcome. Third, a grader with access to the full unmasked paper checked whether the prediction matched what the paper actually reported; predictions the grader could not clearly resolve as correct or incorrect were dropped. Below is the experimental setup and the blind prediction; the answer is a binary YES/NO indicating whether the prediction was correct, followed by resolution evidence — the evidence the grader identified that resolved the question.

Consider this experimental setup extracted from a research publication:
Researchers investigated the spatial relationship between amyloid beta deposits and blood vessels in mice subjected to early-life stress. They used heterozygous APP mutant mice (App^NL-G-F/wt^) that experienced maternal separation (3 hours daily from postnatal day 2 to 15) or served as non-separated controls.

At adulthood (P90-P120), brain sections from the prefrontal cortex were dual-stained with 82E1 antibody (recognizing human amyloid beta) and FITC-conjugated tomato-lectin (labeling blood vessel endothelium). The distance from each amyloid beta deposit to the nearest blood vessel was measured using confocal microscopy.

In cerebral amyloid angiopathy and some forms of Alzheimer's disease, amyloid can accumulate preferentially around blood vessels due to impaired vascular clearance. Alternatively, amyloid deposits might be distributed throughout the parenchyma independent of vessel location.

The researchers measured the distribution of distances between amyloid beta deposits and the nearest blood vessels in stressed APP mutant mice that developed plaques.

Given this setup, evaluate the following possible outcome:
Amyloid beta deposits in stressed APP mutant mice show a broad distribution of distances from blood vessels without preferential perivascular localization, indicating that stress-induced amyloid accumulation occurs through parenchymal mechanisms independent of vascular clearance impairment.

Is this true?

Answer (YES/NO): NO